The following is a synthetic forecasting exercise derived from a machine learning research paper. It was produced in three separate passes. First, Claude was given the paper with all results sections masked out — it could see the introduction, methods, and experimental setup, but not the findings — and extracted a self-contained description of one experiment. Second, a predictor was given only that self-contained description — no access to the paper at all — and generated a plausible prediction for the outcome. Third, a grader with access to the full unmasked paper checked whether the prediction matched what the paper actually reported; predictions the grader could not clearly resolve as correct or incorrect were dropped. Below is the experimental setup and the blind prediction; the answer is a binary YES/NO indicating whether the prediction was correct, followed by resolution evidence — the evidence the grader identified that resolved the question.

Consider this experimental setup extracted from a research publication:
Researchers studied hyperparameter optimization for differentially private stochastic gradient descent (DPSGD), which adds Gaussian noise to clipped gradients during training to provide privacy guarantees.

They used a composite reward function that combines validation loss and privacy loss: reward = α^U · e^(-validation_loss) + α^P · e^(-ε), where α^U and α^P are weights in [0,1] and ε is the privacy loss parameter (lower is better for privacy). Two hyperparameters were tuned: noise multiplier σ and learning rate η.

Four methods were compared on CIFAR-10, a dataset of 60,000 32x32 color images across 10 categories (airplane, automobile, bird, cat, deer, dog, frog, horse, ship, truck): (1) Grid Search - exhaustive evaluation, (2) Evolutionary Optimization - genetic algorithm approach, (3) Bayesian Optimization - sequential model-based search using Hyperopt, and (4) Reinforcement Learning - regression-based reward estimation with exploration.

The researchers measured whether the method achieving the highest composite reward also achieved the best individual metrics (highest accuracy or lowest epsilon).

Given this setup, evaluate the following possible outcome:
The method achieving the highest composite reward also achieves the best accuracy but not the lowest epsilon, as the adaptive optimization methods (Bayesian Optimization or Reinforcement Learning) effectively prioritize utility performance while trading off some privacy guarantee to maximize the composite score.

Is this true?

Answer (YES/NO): NO